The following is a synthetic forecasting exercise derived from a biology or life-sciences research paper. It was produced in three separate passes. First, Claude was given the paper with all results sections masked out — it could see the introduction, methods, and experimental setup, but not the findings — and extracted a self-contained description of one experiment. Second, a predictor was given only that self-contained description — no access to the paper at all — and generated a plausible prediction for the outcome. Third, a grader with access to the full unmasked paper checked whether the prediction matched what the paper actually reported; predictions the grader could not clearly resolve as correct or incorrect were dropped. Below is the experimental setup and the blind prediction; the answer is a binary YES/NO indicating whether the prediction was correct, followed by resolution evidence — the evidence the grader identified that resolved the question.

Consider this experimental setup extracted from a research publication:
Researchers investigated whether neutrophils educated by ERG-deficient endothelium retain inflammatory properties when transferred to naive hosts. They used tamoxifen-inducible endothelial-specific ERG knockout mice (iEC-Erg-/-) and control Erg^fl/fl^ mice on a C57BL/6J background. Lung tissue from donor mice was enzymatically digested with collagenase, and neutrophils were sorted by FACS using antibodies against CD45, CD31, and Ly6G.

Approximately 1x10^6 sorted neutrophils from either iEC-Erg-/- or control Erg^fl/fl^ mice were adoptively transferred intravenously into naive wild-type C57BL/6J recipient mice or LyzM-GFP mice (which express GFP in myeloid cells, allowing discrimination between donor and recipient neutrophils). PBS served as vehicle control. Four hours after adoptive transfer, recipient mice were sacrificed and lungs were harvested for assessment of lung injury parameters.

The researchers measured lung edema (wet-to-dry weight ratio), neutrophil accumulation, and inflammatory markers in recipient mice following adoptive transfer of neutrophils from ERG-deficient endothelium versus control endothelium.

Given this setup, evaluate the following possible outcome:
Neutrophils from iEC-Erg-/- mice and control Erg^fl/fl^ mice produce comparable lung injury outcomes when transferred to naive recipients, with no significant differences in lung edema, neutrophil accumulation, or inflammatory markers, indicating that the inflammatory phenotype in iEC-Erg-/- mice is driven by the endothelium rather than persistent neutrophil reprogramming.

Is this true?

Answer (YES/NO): NO